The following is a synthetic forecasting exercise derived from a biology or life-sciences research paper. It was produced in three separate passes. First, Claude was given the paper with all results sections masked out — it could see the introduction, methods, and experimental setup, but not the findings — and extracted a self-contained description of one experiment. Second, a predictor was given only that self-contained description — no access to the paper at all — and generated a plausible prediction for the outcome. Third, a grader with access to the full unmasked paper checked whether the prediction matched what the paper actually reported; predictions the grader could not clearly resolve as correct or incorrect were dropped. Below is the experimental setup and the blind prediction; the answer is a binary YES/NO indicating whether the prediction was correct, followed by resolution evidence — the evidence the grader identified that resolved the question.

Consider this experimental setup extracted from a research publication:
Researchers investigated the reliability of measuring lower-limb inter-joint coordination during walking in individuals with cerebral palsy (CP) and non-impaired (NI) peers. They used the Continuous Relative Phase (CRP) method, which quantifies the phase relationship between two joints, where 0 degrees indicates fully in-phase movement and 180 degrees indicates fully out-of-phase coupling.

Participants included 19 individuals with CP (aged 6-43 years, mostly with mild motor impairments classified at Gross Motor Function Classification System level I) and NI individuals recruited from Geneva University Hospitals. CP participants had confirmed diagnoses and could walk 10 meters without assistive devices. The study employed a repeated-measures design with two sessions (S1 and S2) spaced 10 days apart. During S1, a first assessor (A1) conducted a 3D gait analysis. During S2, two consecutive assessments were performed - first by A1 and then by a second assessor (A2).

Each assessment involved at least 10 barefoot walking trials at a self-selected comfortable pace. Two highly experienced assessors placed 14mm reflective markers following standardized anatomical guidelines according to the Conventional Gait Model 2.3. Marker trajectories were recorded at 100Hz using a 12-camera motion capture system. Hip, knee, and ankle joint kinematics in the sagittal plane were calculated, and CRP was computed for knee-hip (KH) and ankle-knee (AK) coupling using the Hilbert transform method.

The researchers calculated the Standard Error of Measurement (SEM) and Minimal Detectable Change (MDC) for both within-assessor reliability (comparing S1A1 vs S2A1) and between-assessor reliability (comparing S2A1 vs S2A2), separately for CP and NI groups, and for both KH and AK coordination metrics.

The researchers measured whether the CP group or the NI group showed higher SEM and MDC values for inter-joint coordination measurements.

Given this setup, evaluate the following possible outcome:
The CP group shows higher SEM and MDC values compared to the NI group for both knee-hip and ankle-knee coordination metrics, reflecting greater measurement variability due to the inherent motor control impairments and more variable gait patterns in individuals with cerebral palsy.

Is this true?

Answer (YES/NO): YES